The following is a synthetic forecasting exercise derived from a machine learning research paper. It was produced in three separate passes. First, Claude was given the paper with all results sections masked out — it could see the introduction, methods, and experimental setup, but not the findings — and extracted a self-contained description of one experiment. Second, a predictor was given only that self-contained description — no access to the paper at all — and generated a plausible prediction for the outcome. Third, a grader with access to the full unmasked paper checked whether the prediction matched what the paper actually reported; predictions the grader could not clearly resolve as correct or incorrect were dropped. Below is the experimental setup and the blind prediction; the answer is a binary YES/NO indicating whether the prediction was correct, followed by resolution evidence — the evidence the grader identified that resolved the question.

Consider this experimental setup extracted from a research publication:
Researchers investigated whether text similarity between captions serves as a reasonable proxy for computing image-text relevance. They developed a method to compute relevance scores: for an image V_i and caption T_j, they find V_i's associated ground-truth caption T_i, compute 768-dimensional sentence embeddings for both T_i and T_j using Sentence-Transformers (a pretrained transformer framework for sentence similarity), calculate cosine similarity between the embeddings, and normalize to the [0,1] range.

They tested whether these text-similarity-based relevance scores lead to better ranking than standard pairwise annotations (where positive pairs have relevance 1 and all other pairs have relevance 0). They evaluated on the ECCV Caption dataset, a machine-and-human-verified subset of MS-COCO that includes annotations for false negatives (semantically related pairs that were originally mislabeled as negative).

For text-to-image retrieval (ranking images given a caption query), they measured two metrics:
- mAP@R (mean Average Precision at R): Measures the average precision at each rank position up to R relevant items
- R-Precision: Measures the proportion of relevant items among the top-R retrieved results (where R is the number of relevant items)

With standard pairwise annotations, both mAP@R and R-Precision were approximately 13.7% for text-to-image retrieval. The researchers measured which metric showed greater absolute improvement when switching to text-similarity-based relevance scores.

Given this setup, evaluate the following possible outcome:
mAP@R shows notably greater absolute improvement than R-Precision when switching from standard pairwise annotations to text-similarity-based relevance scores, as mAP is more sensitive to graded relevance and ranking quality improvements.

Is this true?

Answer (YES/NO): NO